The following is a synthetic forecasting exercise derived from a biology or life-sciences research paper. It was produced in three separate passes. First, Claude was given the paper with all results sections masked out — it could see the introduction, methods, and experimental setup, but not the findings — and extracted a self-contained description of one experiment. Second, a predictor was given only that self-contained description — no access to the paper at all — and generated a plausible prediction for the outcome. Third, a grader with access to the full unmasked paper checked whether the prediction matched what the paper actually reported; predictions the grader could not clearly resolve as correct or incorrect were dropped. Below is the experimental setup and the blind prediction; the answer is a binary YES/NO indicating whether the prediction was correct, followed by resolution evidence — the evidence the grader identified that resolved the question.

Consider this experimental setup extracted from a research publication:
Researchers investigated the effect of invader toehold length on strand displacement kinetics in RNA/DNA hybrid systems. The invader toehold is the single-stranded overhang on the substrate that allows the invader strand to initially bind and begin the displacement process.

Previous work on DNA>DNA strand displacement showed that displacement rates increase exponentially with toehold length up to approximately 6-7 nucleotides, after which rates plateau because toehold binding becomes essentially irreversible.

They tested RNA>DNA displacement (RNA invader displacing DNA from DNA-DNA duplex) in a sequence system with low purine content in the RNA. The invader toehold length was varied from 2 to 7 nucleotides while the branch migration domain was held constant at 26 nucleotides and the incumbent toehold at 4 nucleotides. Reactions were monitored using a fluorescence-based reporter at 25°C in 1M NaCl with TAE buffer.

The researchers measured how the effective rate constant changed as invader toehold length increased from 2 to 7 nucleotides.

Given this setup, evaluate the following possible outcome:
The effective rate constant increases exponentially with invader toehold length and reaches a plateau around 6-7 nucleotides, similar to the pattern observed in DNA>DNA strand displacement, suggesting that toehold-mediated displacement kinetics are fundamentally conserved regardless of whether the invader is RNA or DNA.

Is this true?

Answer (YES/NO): YES